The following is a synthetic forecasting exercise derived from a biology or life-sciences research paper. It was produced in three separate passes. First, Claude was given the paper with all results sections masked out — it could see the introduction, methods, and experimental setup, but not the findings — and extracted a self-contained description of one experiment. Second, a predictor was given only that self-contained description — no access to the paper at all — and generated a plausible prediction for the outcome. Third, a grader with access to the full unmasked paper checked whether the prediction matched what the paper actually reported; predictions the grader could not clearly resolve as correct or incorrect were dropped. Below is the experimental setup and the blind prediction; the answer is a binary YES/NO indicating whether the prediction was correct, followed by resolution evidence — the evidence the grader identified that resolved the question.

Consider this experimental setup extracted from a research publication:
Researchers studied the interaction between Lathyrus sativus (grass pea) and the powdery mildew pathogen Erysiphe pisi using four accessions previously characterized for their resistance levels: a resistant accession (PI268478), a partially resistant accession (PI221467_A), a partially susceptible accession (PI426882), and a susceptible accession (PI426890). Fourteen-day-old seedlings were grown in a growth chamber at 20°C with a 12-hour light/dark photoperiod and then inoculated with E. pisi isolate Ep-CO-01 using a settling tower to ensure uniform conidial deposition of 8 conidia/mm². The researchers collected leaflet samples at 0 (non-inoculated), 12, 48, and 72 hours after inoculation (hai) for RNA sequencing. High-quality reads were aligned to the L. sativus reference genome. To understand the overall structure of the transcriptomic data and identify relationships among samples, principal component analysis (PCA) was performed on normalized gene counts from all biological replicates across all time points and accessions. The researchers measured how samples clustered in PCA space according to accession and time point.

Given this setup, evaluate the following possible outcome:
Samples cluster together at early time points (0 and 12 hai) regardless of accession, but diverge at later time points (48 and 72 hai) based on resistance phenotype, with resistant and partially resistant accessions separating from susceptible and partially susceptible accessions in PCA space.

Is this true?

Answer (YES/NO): NO